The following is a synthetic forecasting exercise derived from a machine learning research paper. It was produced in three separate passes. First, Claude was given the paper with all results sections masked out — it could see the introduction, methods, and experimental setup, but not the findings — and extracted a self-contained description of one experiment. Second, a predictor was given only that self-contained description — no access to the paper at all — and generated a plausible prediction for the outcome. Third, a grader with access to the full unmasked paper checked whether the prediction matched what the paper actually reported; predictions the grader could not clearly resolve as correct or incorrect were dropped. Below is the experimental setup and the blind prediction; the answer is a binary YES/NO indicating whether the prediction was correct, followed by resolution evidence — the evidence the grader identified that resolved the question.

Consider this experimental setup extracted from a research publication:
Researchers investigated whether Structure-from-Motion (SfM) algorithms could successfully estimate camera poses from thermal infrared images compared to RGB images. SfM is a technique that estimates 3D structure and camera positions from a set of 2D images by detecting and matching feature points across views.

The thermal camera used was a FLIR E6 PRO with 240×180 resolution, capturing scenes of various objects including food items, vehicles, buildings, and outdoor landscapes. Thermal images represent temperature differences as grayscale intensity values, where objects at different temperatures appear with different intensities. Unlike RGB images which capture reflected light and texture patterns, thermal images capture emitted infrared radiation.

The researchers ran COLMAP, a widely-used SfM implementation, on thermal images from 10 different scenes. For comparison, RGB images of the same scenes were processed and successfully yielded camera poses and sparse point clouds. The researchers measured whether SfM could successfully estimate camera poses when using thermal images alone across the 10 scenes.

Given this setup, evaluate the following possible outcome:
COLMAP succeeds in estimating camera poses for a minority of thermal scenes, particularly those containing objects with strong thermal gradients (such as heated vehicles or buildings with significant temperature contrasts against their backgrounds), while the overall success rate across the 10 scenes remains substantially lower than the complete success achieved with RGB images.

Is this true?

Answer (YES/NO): YES